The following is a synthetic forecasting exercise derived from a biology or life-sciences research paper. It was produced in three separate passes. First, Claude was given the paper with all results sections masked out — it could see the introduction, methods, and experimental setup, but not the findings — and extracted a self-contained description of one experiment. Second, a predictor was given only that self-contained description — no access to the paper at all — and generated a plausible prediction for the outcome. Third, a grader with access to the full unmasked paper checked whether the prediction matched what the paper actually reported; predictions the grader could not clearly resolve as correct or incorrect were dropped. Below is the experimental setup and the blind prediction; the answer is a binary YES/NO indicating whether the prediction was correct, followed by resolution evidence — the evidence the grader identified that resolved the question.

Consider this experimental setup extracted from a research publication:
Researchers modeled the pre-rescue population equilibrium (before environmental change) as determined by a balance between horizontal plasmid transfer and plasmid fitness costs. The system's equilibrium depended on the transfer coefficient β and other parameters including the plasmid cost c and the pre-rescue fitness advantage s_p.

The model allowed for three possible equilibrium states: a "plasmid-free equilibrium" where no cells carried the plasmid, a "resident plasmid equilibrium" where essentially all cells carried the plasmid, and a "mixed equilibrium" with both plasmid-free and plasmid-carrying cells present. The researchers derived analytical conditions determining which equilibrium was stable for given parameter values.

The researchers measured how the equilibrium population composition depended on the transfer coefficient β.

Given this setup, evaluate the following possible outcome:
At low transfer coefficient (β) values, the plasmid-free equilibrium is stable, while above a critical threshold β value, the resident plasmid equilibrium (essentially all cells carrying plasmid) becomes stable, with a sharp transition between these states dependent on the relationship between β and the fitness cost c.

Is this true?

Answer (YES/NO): NO